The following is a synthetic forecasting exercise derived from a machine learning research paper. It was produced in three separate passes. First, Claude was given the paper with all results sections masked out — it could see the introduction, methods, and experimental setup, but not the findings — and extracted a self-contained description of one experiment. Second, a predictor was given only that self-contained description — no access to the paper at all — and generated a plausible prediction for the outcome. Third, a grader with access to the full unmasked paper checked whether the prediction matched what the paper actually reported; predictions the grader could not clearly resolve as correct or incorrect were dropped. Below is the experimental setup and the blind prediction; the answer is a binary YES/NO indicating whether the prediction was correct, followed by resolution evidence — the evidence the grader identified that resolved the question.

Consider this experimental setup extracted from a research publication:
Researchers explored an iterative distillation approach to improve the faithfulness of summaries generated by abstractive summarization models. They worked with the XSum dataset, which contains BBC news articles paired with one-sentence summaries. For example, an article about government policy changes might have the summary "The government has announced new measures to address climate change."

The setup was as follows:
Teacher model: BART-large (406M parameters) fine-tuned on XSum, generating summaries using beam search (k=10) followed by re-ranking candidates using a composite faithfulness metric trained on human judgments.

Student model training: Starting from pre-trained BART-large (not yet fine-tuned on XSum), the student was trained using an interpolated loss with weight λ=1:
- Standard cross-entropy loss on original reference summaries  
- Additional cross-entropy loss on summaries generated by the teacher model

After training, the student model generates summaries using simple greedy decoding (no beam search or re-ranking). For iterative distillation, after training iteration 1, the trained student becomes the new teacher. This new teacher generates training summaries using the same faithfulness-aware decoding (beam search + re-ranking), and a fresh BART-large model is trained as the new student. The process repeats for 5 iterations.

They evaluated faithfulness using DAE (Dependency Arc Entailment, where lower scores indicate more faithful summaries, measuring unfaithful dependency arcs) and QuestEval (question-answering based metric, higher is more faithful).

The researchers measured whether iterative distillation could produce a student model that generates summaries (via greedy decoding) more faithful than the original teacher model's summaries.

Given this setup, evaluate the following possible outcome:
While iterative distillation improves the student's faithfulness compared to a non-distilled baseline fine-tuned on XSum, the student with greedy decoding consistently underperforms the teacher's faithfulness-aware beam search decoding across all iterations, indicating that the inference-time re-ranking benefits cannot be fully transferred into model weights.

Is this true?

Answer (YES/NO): NO